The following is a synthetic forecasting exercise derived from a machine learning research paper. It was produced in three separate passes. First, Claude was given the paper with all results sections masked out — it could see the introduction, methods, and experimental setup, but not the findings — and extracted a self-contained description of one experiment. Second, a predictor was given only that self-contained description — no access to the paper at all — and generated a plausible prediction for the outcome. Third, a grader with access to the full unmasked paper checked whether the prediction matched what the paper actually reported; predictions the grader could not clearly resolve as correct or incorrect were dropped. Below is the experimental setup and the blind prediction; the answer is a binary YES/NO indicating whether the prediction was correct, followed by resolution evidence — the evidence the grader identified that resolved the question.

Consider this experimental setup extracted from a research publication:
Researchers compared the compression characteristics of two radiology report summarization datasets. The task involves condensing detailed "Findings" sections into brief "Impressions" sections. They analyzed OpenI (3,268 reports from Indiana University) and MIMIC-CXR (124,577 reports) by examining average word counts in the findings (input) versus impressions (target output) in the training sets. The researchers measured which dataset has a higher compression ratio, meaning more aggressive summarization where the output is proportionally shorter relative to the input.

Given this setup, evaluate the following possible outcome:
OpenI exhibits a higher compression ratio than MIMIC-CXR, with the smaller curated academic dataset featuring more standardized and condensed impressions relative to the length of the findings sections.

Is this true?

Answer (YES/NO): YES